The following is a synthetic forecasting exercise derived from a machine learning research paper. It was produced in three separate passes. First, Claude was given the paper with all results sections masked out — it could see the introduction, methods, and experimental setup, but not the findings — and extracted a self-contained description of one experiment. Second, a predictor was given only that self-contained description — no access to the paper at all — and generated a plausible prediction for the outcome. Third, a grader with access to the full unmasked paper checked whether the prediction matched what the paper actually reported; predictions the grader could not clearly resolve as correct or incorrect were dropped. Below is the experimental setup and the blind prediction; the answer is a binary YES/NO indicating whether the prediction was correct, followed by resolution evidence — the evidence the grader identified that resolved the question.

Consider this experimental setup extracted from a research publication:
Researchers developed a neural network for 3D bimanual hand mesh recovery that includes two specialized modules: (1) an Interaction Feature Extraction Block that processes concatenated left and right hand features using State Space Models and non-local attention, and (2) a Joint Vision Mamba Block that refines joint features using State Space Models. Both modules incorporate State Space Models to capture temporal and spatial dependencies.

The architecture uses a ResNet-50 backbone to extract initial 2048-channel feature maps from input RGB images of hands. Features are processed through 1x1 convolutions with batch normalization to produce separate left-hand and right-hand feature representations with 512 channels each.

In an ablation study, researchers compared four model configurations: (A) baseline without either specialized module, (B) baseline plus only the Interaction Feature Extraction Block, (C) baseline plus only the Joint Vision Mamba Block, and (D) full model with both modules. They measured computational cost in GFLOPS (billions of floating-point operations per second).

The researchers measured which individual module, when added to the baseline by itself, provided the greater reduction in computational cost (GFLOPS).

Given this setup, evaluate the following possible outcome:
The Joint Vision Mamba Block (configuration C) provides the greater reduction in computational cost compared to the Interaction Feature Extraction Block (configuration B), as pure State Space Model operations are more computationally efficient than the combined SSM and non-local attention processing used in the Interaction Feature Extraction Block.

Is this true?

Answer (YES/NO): NO